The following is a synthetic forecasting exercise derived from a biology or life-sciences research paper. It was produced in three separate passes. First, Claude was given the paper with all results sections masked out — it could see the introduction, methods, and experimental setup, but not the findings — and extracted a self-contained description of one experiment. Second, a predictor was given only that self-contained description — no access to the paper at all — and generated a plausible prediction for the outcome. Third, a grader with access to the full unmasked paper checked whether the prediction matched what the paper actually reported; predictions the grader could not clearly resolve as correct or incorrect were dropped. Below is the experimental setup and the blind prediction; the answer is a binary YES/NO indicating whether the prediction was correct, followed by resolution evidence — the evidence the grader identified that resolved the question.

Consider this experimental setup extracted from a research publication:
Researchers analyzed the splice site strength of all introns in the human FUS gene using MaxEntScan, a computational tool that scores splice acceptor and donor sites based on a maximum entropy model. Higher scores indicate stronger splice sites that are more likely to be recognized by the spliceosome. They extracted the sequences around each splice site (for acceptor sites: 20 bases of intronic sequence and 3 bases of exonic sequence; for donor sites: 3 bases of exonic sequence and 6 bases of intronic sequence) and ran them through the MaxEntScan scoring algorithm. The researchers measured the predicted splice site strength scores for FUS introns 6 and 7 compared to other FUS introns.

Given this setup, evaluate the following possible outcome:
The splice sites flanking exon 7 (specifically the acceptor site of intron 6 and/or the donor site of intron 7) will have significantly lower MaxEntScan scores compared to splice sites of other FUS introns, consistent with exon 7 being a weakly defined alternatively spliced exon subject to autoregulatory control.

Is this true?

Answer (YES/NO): NO